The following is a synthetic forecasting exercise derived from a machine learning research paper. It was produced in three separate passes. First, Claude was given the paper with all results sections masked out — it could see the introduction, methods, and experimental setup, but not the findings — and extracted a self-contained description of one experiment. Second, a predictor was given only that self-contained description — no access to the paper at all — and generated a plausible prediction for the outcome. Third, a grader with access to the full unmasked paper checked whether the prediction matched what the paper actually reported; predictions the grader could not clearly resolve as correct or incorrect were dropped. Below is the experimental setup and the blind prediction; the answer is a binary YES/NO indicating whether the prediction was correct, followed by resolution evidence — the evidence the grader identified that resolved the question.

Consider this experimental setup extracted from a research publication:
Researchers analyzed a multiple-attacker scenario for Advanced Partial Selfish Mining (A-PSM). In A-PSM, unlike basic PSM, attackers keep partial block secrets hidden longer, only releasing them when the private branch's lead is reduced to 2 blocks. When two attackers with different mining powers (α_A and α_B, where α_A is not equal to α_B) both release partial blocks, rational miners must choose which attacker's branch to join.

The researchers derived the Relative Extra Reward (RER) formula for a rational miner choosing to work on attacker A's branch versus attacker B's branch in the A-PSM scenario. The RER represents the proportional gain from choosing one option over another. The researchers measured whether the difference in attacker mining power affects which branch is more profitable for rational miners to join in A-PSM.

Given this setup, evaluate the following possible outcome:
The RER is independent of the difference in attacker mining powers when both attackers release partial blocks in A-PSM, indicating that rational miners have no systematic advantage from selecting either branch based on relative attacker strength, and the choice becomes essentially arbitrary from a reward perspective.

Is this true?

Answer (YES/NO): NO